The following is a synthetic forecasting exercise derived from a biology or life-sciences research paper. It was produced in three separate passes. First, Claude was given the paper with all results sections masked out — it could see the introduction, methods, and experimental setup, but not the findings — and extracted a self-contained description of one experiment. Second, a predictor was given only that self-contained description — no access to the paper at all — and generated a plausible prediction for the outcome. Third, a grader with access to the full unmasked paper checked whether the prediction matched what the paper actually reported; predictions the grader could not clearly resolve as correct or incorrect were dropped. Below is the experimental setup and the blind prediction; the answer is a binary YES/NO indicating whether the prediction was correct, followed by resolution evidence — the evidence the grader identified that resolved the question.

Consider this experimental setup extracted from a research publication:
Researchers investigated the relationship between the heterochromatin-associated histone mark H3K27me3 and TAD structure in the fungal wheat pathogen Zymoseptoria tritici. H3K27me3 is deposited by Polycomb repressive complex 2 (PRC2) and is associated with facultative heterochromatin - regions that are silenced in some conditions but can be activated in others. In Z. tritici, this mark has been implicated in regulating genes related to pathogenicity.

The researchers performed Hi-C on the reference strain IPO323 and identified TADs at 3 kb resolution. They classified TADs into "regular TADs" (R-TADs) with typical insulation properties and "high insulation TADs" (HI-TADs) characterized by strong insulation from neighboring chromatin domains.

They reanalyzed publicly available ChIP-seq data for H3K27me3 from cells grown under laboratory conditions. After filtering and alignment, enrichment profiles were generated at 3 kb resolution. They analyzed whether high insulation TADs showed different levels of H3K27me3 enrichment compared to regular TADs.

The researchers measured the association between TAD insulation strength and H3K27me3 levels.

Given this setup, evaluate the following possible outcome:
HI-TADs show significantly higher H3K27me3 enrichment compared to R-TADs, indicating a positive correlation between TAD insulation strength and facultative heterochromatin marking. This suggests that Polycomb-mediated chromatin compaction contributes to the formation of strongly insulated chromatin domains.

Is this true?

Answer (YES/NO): NO